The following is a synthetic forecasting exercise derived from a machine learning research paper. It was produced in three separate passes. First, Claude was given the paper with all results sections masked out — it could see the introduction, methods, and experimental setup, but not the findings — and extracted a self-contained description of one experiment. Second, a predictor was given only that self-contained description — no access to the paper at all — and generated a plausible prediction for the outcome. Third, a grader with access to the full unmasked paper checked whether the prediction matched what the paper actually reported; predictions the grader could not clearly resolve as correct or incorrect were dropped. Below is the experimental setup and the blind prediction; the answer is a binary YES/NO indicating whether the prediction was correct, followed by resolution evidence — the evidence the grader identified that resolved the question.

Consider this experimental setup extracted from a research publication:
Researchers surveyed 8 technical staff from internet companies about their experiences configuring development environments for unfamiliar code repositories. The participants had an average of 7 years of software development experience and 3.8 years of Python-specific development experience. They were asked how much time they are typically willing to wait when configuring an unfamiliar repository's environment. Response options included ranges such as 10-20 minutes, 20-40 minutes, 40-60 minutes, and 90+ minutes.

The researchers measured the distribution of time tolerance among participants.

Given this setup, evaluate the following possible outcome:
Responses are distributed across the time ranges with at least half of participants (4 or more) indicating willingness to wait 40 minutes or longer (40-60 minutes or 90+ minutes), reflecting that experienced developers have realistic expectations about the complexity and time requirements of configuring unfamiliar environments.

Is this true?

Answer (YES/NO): YES